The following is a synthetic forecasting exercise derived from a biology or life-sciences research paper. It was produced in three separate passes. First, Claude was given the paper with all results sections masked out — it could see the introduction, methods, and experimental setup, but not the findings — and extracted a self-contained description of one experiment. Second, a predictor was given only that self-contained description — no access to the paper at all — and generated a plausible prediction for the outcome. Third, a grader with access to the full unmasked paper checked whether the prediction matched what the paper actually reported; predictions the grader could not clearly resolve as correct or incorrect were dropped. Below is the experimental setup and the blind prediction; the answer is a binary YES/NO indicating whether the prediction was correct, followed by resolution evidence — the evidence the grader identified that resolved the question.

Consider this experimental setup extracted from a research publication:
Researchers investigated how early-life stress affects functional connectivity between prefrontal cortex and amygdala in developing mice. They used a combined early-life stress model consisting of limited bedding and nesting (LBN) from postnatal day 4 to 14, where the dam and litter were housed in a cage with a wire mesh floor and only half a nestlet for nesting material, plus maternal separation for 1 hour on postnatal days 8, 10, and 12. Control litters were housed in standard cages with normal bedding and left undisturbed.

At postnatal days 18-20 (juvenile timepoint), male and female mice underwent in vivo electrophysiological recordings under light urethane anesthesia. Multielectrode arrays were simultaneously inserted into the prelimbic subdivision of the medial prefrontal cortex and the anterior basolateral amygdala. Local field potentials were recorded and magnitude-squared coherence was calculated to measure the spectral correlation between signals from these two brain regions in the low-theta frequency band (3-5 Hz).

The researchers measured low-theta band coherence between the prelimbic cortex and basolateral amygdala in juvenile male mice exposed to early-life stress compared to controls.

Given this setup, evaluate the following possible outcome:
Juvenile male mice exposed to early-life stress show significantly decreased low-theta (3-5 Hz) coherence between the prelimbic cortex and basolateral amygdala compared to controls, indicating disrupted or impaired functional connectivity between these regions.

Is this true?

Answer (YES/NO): NO